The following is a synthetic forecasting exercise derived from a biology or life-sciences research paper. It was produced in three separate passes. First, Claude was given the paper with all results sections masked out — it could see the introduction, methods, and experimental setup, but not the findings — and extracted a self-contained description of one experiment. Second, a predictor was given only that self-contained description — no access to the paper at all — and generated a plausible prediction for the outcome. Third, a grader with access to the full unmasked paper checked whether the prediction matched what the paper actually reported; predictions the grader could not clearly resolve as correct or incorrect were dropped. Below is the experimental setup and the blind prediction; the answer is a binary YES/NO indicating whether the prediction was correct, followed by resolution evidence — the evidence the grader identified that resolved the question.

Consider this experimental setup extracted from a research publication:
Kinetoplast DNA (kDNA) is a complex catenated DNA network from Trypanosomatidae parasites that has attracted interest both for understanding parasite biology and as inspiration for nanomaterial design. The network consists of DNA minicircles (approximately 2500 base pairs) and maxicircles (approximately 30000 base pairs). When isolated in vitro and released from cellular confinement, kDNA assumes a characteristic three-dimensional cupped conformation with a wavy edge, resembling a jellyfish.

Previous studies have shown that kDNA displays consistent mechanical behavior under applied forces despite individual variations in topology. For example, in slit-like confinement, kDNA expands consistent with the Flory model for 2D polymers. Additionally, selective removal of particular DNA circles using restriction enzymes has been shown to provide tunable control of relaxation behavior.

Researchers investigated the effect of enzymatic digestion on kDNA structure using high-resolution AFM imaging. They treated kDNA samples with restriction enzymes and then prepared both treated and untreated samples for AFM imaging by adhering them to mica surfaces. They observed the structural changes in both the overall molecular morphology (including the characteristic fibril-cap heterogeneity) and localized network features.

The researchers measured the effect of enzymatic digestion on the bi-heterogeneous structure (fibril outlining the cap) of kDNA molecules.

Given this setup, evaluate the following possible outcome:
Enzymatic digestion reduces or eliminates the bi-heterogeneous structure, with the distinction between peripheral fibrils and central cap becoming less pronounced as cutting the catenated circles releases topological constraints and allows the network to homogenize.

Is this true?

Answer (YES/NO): YES